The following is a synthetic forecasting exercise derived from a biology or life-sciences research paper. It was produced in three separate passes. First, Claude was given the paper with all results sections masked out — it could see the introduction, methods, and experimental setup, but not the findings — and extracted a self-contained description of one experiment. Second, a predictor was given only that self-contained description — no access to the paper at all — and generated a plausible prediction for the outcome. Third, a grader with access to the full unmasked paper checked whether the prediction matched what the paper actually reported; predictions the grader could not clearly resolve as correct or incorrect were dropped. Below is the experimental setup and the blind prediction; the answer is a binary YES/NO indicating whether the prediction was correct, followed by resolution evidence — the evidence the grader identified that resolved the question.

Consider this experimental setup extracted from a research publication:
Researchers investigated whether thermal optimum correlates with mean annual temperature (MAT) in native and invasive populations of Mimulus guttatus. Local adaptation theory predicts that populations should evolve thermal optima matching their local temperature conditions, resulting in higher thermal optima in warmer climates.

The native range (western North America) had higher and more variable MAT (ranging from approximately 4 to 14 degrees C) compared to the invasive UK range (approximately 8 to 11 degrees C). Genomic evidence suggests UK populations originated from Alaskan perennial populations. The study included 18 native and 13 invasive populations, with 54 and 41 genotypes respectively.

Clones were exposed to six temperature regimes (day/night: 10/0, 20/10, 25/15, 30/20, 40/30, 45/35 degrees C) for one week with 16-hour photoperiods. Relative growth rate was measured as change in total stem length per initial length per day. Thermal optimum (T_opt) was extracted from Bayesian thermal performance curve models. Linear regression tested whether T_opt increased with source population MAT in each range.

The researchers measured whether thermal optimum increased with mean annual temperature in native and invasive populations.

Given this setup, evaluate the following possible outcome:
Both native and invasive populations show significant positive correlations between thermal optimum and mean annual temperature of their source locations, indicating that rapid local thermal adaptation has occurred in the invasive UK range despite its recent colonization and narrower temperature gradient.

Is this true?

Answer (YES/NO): NO